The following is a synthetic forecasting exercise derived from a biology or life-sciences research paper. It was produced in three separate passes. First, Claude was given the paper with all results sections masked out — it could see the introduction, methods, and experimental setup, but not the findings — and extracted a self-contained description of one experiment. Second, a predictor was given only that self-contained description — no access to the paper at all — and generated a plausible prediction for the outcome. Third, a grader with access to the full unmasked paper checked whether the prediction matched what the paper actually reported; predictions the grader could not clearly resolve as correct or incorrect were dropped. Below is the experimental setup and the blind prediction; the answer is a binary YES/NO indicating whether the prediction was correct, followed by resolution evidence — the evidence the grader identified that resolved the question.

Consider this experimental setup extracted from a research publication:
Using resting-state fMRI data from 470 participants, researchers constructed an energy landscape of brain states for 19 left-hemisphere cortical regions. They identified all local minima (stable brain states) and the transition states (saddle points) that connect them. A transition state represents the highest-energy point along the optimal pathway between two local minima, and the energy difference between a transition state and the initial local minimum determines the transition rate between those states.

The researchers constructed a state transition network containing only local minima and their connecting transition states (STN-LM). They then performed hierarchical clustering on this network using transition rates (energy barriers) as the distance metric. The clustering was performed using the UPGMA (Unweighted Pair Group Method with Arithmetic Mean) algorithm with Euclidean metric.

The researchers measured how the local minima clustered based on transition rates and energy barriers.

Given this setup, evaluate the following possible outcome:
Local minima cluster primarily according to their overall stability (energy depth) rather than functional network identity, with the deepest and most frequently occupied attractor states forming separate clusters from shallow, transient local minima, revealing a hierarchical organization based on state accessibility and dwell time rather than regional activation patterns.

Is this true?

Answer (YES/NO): NO